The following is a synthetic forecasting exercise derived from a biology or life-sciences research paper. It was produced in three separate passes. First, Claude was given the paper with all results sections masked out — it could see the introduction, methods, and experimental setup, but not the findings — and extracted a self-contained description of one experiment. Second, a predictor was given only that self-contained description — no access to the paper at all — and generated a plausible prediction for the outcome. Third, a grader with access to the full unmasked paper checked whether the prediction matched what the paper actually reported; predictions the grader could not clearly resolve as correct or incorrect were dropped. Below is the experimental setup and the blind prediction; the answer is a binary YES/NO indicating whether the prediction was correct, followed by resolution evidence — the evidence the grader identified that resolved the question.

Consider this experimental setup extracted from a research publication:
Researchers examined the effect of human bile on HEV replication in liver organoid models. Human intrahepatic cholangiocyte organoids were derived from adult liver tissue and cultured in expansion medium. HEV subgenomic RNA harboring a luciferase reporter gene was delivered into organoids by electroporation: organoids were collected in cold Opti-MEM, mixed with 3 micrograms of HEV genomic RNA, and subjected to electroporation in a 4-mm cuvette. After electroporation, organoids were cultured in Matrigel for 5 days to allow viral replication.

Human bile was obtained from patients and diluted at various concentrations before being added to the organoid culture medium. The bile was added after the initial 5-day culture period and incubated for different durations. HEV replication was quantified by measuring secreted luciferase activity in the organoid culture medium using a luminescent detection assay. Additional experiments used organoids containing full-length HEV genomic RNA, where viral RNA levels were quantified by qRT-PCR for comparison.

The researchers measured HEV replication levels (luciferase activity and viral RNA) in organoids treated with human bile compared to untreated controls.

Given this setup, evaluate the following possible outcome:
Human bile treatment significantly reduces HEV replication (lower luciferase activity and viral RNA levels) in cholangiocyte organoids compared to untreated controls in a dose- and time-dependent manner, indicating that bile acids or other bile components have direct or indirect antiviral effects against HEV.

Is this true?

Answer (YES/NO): YES